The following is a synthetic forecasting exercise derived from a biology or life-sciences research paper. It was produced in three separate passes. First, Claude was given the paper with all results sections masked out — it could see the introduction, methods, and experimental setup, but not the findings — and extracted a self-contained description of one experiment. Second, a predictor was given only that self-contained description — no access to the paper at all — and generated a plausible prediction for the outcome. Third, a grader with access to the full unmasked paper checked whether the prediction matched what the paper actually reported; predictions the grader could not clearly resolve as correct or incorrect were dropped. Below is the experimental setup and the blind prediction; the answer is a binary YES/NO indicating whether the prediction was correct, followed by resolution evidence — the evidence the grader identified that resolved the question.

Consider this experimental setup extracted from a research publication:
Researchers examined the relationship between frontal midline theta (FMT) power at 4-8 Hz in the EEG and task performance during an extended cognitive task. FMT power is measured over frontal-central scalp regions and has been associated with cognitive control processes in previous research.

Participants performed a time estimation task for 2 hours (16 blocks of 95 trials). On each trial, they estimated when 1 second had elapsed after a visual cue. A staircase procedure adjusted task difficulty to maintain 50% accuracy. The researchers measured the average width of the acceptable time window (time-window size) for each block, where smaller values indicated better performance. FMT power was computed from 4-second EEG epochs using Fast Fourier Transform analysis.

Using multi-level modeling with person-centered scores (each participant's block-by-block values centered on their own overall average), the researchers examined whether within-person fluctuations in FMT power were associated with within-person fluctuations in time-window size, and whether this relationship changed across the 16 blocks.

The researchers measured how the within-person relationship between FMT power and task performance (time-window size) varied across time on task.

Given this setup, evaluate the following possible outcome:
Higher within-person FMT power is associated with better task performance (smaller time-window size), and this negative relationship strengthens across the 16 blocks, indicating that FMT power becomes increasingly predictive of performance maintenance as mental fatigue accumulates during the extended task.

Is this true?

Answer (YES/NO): NO